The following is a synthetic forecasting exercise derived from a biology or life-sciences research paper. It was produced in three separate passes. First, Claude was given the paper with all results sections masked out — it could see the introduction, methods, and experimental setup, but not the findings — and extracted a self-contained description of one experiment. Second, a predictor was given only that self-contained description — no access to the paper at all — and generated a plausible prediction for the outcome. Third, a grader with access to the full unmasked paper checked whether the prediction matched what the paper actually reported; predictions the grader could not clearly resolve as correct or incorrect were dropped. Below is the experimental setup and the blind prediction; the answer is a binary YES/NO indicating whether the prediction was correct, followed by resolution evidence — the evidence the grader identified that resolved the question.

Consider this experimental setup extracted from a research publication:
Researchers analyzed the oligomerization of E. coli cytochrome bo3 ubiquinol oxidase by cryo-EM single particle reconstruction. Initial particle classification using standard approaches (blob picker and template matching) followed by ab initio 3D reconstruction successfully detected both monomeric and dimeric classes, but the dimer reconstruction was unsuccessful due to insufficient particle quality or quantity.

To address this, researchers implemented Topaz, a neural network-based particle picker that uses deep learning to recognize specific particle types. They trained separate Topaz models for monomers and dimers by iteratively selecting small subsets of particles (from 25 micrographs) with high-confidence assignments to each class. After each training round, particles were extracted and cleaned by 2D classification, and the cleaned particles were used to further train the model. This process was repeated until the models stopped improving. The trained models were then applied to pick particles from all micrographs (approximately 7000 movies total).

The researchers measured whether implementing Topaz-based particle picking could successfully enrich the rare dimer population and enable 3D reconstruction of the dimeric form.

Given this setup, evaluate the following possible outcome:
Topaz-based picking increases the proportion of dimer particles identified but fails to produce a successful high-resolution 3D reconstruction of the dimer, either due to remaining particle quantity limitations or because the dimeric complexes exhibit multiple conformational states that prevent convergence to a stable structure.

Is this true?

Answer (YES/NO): NO